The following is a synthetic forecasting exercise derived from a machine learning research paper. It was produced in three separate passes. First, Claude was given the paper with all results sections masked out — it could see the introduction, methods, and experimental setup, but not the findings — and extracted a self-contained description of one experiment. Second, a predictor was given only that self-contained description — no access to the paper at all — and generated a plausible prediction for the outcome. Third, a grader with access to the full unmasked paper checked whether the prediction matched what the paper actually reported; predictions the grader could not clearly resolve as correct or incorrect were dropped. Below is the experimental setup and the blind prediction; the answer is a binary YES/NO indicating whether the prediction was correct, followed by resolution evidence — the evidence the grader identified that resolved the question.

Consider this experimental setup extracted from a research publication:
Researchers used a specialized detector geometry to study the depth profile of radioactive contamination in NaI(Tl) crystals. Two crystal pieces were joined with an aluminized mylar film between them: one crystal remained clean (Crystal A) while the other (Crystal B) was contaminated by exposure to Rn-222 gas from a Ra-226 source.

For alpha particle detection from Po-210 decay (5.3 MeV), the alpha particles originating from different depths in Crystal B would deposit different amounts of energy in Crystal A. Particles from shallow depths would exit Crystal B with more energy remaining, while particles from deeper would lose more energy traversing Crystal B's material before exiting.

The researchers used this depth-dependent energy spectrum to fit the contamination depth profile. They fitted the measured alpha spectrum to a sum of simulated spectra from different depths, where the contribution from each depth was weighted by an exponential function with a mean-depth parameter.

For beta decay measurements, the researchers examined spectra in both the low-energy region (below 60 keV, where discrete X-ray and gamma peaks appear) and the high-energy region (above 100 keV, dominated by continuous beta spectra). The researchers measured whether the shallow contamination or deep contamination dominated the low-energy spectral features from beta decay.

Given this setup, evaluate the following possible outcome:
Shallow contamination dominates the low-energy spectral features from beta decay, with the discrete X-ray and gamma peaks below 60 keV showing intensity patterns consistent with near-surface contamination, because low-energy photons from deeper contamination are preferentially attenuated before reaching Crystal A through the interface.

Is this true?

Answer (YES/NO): NO